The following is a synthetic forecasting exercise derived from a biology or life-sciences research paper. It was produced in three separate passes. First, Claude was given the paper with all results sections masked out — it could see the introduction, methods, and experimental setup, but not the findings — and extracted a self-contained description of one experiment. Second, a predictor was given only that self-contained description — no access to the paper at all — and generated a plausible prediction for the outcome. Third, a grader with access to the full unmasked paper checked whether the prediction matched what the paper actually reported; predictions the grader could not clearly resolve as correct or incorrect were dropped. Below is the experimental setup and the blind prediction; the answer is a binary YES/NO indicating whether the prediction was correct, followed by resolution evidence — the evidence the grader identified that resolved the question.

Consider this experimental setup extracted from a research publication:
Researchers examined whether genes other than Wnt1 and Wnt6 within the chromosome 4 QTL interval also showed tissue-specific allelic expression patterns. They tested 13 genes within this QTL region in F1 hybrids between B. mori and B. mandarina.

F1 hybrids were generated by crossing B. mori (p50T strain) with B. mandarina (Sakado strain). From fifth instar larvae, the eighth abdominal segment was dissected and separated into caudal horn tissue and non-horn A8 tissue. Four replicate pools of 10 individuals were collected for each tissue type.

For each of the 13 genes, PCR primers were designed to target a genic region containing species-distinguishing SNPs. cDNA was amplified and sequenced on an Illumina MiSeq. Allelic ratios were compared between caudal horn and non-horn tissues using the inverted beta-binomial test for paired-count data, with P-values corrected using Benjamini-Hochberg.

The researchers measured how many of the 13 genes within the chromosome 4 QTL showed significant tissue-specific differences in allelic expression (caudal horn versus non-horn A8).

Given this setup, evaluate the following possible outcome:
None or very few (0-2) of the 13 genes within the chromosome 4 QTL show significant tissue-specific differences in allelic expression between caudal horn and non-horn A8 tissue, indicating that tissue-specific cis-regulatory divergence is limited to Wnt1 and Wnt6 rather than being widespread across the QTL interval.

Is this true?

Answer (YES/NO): YES